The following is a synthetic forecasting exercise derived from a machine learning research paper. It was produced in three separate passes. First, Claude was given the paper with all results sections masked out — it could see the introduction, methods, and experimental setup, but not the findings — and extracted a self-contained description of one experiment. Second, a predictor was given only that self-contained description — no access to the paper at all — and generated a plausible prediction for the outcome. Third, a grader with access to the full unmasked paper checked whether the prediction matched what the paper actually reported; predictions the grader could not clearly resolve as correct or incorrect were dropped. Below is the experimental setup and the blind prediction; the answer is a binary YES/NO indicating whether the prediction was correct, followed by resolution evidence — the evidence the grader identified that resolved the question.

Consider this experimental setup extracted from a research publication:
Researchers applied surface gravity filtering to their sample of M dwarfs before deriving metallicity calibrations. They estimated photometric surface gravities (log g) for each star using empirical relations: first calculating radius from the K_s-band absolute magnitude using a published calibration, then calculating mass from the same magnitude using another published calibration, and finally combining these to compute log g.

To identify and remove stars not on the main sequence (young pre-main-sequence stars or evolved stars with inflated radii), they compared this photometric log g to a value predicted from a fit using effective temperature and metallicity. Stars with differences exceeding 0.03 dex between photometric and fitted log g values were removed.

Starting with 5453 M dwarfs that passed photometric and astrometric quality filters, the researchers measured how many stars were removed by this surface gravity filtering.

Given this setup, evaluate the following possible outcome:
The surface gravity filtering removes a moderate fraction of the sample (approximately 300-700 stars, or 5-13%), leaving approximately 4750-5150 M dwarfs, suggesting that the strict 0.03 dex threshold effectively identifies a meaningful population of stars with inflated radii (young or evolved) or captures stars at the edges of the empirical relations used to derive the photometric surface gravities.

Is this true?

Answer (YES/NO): YES